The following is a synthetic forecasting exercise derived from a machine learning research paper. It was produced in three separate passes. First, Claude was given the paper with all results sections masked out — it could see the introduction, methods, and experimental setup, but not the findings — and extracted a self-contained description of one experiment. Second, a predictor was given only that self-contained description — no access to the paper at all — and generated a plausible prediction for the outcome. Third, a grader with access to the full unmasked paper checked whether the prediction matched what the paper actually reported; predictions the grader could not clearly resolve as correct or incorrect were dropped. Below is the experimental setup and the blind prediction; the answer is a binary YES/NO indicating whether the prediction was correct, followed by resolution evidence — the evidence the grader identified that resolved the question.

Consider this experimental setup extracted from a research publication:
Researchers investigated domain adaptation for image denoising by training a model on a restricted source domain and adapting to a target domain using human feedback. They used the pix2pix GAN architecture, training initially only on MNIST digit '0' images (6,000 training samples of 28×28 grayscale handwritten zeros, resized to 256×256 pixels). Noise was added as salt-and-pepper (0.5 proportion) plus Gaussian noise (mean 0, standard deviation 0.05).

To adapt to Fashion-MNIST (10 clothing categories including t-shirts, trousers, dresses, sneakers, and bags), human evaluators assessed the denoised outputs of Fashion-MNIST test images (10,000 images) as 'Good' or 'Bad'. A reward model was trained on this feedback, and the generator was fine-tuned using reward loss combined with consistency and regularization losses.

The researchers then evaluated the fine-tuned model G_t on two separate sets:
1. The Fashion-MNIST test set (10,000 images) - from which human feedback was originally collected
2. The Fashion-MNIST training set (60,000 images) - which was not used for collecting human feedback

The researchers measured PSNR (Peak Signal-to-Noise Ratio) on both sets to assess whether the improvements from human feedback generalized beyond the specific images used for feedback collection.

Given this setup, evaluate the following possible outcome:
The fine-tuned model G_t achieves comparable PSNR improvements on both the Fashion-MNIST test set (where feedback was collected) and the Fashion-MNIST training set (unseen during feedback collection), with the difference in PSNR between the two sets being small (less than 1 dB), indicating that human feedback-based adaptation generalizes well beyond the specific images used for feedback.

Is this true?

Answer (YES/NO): YES